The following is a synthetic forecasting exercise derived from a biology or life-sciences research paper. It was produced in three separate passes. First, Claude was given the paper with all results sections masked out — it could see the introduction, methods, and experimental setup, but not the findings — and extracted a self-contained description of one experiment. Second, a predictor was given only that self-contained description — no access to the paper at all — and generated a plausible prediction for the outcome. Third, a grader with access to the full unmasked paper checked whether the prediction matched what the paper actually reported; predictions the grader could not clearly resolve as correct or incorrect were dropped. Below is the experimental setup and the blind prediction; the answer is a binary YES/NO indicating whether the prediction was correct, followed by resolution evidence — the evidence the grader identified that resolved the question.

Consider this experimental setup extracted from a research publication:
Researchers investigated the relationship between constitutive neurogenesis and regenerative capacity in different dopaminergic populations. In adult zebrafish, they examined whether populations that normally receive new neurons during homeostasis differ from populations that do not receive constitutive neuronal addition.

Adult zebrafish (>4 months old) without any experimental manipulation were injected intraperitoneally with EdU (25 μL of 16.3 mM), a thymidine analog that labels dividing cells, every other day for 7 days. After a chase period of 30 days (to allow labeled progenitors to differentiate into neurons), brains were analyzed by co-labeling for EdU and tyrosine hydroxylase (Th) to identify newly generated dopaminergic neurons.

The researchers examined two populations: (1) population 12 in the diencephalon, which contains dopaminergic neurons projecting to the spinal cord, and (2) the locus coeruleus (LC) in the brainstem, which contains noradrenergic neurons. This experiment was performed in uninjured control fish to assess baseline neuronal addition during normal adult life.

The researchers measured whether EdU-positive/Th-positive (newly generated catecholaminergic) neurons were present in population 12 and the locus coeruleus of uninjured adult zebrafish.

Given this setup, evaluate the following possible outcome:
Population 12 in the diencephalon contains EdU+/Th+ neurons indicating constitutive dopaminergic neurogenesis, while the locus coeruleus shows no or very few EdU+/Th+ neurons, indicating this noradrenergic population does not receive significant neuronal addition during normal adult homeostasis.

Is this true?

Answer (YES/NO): NO